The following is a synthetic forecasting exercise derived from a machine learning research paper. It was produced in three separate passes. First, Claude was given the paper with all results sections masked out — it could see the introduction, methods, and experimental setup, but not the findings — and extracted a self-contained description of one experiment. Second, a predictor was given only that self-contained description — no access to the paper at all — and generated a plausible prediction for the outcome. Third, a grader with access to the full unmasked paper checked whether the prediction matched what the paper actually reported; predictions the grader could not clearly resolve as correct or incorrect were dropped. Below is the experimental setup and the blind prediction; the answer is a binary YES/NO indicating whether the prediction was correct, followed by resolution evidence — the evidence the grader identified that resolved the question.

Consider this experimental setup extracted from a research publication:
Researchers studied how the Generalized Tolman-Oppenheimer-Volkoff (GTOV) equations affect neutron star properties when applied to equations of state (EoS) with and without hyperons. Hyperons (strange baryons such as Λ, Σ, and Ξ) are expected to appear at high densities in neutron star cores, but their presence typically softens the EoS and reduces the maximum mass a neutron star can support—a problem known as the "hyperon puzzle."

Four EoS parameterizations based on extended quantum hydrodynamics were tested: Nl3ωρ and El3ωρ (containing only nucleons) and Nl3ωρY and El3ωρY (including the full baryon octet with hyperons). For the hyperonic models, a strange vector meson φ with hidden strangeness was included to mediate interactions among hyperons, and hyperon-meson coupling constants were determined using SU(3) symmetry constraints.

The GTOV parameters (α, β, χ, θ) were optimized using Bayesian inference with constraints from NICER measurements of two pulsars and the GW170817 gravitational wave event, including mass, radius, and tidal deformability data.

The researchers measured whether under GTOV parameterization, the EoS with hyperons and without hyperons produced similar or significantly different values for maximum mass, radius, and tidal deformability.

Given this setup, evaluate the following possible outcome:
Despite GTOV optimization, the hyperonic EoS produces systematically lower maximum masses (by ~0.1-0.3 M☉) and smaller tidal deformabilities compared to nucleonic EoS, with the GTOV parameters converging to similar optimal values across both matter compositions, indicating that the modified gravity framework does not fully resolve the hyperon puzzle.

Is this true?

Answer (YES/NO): NO